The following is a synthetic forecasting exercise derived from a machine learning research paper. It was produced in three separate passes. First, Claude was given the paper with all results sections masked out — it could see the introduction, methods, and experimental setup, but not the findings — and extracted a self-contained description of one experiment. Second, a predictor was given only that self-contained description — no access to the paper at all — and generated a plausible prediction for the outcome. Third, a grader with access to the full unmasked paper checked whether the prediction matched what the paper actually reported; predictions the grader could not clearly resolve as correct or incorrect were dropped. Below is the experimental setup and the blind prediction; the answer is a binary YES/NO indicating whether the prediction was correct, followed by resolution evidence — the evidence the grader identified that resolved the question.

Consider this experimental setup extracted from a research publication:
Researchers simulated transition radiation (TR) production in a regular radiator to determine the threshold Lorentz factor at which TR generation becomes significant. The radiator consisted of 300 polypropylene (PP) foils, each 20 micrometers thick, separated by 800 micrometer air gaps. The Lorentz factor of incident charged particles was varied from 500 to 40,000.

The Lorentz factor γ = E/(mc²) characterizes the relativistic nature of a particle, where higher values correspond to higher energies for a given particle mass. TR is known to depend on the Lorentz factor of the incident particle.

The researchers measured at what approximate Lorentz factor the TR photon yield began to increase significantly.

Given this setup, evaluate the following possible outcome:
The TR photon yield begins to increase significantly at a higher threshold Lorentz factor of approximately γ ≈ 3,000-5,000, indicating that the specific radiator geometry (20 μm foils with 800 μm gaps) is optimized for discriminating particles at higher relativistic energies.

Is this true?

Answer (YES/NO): NO